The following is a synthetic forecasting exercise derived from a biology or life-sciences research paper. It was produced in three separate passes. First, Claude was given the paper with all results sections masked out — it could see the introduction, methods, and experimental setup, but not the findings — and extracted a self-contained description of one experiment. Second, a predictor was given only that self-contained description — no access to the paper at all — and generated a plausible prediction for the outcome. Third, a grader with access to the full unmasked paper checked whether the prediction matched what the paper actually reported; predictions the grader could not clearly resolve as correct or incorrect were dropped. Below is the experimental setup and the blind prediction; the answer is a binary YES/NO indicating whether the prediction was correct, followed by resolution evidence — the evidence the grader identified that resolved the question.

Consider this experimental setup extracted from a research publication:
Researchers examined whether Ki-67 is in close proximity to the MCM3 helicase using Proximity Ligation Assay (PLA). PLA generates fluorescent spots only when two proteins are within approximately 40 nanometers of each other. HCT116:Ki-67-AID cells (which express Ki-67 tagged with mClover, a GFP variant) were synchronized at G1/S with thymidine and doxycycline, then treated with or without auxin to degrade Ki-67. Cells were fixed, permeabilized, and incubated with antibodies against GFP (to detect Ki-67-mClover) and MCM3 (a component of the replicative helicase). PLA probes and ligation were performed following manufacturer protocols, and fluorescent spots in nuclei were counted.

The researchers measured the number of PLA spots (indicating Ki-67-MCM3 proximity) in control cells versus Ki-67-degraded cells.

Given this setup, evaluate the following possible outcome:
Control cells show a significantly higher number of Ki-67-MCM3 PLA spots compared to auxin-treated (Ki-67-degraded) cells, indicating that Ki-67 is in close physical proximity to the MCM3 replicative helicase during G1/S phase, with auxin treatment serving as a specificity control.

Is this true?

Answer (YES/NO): YES